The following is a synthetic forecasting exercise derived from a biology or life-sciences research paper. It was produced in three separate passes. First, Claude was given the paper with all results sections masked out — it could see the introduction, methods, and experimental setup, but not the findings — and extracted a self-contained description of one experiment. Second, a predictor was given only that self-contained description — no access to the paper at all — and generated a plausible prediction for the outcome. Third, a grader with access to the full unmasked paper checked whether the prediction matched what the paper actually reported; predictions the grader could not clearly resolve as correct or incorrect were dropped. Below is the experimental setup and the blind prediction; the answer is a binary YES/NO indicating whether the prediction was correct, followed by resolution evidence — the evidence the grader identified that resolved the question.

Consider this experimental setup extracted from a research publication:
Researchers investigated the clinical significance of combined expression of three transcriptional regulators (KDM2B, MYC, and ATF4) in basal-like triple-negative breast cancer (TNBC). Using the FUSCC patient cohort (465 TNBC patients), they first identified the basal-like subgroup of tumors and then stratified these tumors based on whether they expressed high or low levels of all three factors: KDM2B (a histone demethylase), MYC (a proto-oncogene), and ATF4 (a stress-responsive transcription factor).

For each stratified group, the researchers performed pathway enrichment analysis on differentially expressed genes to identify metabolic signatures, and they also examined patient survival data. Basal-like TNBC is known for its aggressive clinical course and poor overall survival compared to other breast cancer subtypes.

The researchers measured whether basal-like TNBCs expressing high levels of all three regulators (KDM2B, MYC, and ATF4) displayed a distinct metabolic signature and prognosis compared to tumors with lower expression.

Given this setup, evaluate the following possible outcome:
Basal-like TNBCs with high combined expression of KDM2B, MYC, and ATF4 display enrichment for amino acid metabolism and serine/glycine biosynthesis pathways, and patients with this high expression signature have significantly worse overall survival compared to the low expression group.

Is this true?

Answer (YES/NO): YES